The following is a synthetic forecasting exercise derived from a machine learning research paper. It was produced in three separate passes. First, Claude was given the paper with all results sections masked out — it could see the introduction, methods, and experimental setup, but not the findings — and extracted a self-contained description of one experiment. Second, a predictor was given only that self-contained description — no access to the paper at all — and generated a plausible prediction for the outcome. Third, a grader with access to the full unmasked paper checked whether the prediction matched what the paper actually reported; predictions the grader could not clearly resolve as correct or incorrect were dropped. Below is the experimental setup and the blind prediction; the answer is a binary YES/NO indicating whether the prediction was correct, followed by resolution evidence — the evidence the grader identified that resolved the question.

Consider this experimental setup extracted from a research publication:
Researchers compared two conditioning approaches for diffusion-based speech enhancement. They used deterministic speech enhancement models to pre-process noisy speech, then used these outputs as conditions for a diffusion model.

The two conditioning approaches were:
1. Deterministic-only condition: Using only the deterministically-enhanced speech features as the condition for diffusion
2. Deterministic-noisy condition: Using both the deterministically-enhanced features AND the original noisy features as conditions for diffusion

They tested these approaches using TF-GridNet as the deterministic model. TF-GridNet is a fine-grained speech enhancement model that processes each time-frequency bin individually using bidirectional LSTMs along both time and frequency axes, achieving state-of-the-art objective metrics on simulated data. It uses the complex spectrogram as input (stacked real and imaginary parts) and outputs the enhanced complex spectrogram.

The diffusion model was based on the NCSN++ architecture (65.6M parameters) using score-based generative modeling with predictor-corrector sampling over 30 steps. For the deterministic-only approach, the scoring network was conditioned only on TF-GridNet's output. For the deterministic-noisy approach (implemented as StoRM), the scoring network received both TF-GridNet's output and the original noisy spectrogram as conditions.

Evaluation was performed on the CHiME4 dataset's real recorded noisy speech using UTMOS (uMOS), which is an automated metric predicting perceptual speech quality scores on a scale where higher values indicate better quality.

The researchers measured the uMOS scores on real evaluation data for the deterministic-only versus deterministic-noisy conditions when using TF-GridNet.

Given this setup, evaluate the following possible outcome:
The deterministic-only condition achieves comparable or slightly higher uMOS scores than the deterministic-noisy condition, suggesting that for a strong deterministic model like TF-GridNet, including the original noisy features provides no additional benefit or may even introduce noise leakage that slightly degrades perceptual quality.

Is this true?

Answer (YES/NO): NO